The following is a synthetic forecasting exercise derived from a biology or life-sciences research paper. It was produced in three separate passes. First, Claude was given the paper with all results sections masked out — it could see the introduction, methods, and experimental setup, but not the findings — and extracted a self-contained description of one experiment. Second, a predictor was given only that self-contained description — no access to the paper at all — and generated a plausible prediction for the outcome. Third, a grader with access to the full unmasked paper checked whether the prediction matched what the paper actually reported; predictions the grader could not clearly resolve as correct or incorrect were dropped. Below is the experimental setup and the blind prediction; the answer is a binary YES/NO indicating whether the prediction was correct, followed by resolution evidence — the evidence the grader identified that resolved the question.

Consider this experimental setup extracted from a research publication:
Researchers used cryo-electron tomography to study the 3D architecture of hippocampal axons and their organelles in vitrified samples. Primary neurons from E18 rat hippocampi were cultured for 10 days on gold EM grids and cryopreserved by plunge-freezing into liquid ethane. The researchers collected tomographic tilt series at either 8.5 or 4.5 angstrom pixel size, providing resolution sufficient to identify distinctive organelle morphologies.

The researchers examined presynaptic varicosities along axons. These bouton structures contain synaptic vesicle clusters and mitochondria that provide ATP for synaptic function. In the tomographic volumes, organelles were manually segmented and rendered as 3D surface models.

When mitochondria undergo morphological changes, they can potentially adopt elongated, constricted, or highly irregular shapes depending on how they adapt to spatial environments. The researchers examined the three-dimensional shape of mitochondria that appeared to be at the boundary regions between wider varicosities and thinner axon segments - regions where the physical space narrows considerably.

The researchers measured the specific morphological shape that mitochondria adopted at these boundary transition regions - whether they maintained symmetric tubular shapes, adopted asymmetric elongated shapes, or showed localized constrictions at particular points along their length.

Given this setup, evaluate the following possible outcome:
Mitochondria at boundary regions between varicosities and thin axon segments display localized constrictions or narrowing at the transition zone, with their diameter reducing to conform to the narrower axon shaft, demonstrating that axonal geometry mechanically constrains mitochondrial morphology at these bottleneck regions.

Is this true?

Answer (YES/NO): YES